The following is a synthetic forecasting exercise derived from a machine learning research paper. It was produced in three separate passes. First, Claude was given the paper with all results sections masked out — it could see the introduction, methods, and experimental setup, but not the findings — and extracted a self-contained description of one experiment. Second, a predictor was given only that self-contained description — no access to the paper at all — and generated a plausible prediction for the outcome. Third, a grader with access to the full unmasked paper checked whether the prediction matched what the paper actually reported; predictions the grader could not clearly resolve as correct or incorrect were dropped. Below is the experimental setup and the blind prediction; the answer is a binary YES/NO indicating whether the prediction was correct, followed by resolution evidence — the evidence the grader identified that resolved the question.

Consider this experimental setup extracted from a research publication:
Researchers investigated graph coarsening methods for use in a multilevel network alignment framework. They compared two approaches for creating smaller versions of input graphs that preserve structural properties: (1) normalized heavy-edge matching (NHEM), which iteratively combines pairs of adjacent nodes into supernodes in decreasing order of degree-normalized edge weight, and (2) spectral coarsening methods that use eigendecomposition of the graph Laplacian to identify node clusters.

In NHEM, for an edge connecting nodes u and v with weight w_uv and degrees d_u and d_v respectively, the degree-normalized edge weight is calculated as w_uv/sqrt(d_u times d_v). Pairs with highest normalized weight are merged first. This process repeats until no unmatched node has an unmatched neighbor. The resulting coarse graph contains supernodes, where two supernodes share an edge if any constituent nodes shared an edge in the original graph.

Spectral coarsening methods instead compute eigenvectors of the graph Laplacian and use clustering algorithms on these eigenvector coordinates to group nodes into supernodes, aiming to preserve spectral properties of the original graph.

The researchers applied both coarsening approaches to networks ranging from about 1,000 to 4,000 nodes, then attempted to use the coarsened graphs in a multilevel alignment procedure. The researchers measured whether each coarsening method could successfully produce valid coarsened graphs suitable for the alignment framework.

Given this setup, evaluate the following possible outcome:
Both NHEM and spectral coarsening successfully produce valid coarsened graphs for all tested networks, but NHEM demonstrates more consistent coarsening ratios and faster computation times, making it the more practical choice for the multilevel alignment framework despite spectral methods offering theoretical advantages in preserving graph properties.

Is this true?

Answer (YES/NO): NO